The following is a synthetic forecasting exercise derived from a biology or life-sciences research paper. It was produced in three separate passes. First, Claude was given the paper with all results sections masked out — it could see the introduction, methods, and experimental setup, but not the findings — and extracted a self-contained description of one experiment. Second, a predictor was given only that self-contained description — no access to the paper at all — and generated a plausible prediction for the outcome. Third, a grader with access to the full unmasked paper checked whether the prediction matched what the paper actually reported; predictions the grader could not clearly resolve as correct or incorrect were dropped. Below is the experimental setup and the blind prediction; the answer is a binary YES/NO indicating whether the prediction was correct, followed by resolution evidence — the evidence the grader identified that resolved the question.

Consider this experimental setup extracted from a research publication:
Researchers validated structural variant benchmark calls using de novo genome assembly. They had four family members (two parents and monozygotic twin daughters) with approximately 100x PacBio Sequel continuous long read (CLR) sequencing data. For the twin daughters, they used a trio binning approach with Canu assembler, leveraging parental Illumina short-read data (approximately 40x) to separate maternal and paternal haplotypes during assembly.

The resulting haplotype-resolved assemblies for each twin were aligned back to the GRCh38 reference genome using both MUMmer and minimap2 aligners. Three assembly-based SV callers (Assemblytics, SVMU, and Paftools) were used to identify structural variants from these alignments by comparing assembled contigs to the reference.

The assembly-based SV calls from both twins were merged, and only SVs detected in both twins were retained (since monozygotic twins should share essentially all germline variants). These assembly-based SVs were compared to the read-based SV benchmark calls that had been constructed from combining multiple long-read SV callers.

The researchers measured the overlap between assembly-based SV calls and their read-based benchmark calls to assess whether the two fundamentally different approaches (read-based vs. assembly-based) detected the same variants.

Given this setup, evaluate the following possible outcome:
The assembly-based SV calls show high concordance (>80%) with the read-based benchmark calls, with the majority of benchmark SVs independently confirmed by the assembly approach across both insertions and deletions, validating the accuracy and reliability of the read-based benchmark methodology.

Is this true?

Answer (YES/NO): YES